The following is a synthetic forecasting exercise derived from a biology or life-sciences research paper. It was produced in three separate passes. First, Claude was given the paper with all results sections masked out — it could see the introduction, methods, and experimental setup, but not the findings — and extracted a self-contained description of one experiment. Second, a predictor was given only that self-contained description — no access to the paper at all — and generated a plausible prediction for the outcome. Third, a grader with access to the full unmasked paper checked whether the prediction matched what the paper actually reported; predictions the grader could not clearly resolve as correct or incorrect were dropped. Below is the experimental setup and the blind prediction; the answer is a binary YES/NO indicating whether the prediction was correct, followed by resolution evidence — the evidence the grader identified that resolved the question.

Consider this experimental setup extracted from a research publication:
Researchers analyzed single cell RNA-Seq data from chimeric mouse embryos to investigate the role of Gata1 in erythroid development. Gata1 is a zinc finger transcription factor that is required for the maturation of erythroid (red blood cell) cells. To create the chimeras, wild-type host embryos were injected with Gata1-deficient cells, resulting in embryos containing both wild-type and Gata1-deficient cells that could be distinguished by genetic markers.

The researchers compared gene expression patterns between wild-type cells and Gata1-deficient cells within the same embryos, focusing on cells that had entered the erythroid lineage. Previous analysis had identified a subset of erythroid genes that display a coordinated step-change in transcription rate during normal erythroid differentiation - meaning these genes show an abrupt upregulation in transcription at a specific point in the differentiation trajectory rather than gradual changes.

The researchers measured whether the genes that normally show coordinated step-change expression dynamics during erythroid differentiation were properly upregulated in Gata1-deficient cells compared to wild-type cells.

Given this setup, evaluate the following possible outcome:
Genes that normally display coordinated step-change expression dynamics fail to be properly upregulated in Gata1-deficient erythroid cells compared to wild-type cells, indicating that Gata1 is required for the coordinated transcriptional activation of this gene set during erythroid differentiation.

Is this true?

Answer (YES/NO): YES